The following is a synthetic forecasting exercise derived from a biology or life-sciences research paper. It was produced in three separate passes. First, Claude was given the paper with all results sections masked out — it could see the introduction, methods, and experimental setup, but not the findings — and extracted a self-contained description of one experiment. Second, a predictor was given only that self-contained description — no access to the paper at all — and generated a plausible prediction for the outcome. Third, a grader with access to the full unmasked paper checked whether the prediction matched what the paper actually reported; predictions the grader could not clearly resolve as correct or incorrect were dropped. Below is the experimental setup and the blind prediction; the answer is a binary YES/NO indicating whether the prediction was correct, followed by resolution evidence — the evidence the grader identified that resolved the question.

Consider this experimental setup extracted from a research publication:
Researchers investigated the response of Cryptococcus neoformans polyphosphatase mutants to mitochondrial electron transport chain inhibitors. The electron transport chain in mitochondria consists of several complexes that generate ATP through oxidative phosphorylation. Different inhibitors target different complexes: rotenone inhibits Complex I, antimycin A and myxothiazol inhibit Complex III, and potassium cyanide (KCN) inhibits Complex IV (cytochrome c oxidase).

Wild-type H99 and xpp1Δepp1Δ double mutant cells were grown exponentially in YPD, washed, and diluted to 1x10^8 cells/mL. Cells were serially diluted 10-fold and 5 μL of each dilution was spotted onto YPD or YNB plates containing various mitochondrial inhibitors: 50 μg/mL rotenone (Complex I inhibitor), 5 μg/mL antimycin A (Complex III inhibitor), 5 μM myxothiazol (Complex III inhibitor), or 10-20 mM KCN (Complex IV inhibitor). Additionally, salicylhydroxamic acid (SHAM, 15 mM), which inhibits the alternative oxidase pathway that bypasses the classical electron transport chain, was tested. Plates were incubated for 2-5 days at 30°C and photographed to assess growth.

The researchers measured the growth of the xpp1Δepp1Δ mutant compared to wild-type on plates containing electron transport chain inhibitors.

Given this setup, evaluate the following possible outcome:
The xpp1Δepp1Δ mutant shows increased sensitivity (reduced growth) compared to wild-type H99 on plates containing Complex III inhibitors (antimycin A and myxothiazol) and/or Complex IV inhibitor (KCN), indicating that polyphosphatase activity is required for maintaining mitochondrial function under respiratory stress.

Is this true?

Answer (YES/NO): YES